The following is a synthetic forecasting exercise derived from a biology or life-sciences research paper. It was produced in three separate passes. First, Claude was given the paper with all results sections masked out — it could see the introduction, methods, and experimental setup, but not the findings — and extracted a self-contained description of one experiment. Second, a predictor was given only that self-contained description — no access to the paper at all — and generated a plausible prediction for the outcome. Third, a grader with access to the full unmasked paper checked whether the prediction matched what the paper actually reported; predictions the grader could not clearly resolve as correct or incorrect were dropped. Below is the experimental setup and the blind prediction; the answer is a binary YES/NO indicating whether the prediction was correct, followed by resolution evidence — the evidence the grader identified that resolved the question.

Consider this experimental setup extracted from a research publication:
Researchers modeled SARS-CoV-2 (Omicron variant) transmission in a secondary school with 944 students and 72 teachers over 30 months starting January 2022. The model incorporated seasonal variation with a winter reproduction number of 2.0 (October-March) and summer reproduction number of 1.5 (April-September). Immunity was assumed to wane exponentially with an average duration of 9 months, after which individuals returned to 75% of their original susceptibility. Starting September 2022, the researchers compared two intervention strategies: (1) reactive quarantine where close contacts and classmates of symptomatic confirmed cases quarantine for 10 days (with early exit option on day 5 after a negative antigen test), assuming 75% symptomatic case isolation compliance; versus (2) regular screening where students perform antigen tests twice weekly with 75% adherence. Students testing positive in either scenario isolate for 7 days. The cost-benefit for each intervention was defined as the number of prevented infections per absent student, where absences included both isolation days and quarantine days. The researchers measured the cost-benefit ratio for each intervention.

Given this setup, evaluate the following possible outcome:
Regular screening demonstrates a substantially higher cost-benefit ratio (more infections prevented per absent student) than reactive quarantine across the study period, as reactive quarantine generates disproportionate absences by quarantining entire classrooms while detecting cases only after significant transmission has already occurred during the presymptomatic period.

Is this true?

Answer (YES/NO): YES